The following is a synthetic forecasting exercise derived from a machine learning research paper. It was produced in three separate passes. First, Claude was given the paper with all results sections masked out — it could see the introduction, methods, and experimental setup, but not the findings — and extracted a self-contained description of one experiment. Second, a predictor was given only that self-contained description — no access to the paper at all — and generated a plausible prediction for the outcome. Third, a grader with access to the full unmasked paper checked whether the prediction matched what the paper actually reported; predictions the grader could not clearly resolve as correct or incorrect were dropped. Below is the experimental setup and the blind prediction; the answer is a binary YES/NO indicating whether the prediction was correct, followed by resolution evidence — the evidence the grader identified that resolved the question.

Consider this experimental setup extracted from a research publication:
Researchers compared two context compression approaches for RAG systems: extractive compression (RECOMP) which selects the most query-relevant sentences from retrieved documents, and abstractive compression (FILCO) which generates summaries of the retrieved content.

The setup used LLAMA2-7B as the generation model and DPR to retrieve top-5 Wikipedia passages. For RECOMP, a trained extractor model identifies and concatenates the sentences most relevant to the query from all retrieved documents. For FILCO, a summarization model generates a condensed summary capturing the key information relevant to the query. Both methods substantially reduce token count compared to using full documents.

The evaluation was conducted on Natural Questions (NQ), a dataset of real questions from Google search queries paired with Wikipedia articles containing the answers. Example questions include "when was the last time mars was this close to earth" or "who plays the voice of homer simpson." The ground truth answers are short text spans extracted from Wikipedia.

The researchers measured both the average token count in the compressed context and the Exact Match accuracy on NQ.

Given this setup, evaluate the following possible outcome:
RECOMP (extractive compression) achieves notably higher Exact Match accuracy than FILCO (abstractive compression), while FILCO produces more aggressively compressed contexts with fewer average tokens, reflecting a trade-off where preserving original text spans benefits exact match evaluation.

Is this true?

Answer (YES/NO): NO